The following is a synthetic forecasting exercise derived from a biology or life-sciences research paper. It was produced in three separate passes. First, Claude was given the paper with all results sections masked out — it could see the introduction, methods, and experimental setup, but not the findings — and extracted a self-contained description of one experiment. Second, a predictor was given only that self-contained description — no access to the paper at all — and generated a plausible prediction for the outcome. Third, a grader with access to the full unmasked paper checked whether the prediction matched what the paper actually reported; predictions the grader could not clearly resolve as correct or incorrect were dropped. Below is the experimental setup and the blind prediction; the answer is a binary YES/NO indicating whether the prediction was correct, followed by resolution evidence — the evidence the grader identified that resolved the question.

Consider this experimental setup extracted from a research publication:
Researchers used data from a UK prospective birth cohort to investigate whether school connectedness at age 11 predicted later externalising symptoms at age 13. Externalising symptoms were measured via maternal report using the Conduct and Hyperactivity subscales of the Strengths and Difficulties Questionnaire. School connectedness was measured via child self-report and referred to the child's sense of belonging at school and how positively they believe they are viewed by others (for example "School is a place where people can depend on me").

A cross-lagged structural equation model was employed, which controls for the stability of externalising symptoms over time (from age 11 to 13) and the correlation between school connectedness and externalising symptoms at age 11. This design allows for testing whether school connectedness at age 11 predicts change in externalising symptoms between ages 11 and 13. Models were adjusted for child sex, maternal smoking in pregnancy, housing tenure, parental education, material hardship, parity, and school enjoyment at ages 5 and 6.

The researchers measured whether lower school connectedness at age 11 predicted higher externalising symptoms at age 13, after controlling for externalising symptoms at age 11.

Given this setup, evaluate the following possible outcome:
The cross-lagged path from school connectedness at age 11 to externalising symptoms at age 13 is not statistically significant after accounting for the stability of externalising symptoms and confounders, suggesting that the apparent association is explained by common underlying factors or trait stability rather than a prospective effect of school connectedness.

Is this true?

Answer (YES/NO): YES